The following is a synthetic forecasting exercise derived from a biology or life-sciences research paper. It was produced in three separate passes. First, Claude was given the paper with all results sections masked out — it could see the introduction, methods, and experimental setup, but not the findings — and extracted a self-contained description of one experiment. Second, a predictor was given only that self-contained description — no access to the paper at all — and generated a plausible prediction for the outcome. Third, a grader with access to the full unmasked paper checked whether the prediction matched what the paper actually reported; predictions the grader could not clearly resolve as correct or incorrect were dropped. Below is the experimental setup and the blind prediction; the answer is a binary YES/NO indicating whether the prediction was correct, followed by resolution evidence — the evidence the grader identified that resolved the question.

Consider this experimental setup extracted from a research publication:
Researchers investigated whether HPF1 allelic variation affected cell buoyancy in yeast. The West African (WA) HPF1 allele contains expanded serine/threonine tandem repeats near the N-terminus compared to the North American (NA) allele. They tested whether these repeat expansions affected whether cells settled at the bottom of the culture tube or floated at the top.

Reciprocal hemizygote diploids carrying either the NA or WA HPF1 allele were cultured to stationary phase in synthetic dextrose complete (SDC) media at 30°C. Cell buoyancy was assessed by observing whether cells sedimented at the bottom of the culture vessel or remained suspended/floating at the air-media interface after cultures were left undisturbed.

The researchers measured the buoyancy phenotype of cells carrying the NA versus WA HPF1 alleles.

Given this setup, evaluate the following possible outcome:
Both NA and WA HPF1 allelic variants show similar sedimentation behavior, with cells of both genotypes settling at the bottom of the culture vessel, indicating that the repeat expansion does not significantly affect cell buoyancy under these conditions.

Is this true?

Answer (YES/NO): NO